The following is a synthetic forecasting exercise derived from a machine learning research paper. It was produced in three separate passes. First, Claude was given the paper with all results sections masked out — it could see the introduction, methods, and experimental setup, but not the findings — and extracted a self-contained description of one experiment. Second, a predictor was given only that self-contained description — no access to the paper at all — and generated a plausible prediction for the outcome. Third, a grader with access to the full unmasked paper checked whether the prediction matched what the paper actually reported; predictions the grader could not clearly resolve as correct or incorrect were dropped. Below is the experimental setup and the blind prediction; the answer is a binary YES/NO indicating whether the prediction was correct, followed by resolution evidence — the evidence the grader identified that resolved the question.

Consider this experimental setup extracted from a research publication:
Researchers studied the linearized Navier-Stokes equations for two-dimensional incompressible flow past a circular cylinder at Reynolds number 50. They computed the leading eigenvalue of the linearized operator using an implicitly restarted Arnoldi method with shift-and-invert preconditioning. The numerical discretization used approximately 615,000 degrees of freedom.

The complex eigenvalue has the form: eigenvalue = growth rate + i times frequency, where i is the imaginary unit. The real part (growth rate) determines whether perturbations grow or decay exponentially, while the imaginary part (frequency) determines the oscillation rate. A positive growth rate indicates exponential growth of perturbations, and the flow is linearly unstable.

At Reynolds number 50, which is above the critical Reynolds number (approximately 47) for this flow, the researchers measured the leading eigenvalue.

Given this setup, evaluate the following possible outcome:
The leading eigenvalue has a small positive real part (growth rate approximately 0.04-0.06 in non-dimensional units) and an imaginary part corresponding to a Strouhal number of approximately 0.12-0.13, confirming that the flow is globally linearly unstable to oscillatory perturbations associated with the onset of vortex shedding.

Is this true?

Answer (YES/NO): NO